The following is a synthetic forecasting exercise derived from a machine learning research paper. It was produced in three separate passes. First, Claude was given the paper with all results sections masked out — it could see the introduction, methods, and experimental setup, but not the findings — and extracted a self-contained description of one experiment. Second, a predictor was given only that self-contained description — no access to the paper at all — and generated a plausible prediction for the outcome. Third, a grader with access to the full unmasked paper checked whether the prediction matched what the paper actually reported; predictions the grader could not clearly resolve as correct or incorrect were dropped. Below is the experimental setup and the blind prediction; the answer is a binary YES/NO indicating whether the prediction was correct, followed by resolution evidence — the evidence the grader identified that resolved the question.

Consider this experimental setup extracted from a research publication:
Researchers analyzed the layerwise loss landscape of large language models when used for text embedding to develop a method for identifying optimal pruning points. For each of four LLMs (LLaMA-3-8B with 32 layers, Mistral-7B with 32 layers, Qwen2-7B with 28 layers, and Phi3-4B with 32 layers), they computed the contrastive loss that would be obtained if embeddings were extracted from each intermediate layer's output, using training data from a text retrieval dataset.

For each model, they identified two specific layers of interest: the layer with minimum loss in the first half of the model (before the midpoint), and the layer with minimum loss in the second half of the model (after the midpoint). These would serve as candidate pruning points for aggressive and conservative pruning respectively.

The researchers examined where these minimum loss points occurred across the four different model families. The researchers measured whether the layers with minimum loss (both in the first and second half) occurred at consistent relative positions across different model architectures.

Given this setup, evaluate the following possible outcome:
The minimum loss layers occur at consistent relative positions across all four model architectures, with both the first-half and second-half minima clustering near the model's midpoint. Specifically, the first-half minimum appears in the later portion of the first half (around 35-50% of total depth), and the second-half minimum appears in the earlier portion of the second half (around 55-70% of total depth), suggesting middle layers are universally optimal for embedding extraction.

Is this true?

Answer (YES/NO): NO